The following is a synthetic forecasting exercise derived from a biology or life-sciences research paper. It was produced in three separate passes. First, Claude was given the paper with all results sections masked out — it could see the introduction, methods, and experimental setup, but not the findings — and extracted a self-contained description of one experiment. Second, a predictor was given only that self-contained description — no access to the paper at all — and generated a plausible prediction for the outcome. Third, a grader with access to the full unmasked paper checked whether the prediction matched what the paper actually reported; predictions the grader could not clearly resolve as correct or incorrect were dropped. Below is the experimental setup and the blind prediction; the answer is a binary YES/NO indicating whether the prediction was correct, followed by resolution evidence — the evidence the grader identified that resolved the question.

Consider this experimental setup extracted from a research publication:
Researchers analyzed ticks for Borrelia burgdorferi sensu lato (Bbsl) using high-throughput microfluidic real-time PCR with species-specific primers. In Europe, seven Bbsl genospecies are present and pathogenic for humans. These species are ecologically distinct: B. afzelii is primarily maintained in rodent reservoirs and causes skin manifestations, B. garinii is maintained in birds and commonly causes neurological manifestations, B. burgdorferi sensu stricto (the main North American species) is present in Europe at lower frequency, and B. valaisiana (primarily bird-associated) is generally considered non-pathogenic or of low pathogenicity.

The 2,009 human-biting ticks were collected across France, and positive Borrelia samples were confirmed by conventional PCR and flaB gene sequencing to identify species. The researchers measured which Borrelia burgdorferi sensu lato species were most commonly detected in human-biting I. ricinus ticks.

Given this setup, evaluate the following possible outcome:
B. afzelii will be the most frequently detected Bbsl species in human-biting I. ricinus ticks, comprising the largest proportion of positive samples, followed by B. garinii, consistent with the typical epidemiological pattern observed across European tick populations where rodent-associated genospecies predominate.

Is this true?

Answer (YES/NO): YES